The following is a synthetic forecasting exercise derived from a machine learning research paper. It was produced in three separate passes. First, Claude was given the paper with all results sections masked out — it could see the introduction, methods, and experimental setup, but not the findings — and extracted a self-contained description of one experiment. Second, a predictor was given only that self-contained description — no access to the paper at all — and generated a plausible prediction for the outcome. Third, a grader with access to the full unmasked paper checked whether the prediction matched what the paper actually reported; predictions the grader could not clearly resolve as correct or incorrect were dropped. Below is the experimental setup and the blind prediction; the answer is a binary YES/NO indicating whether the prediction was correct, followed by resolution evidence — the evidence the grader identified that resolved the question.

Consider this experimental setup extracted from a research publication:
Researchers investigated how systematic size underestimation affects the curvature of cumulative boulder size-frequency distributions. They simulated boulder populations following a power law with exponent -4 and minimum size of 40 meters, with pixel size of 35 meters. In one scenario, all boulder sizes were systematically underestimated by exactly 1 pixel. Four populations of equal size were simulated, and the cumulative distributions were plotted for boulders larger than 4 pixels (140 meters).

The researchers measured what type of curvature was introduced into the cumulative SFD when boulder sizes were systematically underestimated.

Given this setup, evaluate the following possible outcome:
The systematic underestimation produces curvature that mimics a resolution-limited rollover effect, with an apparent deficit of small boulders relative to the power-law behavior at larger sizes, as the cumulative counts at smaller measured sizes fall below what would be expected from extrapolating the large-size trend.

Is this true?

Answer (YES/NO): NO